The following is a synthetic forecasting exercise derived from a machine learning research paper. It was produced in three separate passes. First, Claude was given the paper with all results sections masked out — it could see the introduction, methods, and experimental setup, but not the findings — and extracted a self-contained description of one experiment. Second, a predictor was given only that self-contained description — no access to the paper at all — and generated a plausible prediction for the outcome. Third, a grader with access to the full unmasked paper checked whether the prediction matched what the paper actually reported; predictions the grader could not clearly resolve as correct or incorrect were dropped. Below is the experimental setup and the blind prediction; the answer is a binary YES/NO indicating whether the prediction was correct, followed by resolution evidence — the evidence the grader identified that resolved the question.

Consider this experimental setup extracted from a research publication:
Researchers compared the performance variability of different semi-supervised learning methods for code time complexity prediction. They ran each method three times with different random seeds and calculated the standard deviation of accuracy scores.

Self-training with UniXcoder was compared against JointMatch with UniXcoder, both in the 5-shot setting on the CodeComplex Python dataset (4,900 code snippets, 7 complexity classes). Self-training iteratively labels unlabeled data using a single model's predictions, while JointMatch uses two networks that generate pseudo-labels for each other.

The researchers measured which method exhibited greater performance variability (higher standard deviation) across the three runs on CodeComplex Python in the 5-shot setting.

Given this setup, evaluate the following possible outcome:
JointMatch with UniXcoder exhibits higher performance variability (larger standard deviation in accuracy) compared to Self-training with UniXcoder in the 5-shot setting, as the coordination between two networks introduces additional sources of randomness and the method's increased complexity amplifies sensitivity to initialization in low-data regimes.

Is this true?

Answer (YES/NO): YES